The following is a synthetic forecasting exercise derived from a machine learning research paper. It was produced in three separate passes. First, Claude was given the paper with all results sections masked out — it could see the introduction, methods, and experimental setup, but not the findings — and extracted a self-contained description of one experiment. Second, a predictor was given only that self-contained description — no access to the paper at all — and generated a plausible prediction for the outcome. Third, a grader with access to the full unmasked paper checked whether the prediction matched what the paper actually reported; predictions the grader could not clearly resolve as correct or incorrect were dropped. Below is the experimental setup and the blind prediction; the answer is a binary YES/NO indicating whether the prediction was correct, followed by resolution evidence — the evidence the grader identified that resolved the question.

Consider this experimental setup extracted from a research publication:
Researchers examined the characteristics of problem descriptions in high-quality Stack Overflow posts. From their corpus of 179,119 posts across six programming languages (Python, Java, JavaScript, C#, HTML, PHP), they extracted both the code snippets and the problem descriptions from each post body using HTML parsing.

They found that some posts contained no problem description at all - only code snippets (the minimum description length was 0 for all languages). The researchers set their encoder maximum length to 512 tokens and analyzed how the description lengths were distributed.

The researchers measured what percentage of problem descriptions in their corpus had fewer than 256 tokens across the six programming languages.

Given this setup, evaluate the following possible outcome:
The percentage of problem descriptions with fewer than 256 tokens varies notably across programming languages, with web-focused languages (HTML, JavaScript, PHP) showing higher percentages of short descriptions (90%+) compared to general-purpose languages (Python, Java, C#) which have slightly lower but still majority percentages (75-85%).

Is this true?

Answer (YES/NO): NO